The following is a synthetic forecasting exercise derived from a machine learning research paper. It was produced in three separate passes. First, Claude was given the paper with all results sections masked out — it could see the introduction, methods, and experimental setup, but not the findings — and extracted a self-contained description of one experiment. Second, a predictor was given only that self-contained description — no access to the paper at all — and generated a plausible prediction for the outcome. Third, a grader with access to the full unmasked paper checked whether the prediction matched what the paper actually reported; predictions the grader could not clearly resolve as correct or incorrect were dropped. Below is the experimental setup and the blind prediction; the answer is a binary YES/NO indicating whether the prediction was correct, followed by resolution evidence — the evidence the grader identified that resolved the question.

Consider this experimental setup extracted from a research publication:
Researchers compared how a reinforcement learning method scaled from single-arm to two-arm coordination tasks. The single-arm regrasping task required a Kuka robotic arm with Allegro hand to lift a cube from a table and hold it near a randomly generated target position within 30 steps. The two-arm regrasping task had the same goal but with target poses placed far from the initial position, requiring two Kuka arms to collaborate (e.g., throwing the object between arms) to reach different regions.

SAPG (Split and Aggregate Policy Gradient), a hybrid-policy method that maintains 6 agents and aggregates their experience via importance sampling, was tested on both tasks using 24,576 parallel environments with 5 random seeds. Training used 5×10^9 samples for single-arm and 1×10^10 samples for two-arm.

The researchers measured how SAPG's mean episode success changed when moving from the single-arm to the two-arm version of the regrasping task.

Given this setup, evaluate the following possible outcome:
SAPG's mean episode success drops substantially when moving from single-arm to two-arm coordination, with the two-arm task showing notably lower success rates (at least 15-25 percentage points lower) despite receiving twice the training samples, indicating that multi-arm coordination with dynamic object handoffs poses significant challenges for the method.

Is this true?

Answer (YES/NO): YES